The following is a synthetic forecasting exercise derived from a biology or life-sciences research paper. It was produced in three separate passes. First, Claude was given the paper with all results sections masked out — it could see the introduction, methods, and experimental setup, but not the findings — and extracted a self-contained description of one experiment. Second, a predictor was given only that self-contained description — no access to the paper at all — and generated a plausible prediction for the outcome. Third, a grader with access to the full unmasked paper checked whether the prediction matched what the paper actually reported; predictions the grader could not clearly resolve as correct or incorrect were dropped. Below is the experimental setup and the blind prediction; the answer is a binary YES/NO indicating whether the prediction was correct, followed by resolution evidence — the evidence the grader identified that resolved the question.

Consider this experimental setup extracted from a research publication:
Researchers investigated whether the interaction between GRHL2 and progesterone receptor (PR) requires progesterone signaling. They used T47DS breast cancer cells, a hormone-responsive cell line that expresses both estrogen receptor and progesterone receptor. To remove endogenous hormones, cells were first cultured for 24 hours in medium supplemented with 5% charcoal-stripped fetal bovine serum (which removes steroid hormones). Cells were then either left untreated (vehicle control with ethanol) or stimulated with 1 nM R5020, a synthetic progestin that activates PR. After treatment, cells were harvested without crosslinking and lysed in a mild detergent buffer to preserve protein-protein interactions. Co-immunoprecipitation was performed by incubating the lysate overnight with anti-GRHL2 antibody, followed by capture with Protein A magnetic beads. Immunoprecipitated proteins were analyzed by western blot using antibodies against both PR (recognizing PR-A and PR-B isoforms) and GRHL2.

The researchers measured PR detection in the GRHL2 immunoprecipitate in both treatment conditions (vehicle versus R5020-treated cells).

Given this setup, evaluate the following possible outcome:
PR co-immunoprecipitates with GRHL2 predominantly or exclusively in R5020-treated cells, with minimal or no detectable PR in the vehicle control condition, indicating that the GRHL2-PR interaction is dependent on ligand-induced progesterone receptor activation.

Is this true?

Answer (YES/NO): NO